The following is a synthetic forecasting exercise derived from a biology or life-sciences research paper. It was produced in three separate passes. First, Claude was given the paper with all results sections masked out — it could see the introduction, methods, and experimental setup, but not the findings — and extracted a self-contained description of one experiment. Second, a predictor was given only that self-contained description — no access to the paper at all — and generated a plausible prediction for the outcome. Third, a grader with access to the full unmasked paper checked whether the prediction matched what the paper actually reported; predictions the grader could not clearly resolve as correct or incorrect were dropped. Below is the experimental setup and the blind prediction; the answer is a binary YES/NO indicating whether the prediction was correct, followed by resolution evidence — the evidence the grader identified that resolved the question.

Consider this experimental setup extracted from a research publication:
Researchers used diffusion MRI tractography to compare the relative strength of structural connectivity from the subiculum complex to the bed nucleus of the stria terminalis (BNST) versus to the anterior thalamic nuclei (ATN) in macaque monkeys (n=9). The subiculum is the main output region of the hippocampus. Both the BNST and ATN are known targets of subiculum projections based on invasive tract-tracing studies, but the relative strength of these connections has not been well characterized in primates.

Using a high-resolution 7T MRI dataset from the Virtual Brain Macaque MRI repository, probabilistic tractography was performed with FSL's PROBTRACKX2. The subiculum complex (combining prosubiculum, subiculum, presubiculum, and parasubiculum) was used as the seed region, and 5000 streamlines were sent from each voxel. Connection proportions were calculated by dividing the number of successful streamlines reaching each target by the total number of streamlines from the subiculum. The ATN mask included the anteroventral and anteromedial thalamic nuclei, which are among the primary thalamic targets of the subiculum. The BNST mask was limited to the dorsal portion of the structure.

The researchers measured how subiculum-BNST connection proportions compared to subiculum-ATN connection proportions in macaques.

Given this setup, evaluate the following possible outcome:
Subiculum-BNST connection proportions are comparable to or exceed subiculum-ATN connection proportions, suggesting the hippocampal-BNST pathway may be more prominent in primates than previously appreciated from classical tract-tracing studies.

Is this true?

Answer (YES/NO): NO